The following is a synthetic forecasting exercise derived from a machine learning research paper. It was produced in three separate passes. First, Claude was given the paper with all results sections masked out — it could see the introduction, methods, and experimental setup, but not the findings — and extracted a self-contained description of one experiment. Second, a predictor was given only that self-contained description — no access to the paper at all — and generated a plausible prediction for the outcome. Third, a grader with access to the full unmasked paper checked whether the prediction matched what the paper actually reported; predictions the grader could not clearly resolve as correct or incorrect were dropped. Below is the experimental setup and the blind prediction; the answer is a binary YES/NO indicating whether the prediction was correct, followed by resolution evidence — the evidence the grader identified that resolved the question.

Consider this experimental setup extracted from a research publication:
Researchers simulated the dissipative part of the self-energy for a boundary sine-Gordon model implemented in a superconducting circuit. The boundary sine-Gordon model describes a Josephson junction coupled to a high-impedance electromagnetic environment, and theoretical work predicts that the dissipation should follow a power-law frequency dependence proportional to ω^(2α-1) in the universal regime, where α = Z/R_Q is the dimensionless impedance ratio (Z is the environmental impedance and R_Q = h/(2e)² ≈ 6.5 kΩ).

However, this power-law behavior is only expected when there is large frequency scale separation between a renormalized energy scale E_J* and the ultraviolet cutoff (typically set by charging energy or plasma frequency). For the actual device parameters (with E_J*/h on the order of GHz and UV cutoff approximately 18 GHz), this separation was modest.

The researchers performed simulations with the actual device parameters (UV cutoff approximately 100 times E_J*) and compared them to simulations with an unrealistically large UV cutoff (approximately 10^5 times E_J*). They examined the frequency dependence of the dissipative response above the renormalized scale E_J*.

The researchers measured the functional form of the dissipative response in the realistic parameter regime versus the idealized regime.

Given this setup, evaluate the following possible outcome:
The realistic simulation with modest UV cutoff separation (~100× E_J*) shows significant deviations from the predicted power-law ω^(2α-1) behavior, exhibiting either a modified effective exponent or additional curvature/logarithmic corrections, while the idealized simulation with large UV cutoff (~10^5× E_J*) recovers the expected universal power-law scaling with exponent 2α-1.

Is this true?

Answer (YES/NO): NO